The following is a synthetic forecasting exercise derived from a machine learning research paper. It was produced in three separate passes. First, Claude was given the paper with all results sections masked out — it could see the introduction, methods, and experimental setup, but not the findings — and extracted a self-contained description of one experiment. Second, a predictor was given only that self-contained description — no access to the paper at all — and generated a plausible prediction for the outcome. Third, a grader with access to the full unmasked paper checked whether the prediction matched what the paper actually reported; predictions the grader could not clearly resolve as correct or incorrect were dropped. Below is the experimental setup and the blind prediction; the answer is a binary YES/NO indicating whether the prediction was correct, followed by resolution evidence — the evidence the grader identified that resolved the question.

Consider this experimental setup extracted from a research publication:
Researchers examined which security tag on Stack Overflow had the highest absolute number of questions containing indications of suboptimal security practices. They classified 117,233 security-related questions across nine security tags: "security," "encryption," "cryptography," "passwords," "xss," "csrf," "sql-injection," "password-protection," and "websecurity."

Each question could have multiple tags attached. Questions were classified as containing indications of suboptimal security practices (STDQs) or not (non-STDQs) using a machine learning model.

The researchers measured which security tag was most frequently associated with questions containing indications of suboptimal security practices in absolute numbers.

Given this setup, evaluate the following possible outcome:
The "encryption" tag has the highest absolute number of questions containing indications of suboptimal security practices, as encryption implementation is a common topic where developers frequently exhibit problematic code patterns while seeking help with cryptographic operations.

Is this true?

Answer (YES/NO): NO